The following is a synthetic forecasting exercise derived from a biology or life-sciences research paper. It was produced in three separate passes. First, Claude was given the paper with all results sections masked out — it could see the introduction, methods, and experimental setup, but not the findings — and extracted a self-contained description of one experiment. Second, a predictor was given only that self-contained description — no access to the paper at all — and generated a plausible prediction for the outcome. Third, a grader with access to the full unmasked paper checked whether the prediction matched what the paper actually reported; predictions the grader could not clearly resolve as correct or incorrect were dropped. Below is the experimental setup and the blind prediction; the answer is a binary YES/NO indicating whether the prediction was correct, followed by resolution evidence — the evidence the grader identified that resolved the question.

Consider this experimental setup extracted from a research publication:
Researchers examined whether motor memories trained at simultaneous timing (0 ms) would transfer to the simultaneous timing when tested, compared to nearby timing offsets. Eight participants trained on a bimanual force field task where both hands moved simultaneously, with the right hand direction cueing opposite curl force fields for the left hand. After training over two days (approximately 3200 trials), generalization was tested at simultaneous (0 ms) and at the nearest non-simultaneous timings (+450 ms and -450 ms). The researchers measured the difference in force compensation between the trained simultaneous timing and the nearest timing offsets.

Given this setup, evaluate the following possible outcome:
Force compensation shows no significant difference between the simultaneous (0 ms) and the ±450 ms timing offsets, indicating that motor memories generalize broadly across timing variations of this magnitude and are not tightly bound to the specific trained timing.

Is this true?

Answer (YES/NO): NO